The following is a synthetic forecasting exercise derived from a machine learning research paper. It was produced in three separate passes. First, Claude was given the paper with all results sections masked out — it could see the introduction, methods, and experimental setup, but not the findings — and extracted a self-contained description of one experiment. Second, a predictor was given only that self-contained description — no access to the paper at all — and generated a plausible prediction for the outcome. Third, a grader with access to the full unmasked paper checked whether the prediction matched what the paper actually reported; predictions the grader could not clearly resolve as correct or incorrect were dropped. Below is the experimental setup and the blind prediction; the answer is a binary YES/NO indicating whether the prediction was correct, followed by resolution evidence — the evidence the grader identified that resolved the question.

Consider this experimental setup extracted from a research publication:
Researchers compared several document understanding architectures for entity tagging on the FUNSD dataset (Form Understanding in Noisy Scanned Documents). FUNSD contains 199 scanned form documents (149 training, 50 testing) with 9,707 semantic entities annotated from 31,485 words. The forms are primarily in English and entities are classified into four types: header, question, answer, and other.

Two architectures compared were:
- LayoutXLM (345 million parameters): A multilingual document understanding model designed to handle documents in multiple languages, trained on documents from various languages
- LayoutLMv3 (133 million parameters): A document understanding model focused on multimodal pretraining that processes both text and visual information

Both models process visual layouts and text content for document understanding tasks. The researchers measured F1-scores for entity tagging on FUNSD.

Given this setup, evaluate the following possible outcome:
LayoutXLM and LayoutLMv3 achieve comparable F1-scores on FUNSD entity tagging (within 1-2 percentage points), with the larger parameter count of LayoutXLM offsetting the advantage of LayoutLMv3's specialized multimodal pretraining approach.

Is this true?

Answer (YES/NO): NO